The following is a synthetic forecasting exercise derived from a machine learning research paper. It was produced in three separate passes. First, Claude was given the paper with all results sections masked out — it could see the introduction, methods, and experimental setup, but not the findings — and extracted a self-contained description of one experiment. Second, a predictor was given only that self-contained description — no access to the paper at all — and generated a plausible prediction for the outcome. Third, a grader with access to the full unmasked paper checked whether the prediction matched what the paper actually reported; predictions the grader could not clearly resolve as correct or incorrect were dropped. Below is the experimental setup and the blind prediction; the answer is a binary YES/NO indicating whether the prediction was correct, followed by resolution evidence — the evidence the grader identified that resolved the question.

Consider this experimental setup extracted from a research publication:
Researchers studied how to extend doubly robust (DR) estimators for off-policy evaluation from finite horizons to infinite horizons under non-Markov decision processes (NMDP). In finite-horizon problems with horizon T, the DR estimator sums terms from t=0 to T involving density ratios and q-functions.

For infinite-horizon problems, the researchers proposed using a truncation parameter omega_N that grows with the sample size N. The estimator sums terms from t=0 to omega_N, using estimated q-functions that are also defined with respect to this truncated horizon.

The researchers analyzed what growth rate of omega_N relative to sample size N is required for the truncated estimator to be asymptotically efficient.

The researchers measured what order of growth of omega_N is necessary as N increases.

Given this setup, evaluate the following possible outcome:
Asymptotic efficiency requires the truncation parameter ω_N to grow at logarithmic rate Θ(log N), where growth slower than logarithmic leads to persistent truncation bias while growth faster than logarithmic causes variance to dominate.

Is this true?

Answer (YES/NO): NO